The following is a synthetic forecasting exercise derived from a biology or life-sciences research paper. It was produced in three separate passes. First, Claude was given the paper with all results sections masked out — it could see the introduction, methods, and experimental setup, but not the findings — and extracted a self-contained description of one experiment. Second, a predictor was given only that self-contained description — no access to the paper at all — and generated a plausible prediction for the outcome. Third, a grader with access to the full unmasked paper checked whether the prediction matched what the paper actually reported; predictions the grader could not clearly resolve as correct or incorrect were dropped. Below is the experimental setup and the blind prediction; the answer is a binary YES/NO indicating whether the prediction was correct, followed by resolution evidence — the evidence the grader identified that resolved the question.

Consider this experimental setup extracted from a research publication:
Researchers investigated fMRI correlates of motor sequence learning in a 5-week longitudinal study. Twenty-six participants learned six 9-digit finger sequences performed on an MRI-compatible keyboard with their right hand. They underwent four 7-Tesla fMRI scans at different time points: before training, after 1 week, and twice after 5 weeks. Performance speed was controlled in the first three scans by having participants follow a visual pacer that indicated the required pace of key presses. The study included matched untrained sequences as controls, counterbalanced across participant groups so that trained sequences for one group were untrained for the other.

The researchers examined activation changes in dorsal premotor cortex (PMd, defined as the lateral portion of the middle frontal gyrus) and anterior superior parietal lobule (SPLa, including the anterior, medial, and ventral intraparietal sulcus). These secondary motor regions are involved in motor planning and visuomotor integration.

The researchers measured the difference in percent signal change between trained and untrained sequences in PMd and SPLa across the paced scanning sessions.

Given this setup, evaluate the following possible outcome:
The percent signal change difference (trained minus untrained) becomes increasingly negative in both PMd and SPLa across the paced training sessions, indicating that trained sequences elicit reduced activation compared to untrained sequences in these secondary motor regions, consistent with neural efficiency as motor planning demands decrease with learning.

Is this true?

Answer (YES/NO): YES